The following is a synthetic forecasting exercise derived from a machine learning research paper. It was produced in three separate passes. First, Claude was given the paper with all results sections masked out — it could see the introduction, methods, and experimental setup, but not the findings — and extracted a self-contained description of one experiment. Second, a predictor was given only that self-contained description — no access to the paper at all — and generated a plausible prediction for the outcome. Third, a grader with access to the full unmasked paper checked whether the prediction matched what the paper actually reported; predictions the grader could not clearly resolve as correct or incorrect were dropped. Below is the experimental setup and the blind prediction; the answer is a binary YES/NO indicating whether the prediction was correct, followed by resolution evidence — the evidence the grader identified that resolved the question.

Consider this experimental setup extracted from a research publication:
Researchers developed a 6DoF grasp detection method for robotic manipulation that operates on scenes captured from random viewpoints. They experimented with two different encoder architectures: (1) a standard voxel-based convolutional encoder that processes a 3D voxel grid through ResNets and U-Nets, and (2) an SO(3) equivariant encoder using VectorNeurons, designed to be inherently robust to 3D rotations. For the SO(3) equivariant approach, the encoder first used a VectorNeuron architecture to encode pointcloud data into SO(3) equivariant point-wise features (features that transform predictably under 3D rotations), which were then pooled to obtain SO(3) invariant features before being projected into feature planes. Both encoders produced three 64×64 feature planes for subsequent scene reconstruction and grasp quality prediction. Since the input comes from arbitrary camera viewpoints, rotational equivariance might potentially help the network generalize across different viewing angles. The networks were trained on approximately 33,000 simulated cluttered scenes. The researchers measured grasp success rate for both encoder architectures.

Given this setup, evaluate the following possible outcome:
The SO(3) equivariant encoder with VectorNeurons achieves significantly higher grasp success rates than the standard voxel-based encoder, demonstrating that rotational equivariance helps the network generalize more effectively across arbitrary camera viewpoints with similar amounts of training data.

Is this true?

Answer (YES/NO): NO